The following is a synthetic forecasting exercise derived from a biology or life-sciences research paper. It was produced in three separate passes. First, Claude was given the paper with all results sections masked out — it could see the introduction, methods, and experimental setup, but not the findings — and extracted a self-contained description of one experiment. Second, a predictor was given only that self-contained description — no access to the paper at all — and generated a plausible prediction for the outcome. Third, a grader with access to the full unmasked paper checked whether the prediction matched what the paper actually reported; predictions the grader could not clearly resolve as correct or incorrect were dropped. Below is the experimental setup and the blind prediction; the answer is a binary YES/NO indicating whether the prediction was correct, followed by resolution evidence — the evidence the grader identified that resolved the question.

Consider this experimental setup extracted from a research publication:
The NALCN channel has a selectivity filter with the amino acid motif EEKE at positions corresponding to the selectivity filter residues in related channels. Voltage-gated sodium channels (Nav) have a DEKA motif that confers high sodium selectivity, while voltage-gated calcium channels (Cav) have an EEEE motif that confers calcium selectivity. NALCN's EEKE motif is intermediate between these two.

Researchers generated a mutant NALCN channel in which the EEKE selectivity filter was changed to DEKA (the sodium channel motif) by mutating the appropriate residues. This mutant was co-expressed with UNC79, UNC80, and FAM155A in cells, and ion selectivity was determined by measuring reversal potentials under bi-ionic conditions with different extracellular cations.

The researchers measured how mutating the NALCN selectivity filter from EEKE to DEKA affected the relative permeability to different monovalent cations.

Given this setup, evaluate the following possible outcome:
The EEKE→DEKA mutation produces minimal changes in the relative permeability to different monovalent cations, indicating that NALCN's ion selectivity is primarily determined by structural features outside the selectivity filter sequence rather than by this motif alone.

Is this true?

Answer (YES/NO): NO